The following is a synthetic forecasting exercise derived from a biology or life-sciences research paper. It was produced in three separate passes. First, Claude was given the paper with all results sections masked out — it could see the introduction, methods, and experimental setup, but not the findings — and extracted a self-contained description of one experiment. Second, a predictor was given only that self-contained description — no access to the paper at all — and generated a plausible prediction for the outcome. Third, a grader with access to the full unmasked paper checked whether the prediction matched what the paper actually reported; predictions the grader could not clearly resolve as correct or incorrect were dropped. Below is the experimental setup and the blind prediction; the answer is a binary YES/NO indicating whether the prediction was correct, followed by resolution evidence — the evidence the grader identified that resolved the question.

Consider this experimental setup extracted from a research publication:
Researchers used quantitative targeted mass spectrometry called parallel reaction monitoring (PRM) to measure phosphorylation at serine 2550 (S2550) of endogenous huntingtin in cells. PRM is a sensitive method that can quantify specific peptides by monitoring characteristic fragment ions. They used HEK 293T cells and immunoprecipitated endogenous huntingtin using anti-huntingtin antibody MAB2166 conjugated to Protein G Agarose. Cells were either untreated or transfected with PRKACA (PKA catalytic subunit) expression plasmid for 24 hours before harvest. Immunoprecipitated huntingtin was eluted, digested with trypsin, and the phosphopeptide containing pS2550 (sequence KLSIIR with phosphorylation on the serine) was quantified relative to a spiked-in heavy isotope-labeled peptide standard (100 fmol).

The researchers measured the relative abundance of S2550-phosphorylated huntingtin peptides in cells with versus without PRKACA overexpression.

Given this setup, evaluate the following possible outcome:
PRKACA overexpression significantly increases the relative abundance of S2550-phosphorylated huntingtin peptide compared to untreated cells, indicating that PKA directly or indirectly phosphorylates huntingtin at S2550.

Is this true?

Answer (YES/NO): YES